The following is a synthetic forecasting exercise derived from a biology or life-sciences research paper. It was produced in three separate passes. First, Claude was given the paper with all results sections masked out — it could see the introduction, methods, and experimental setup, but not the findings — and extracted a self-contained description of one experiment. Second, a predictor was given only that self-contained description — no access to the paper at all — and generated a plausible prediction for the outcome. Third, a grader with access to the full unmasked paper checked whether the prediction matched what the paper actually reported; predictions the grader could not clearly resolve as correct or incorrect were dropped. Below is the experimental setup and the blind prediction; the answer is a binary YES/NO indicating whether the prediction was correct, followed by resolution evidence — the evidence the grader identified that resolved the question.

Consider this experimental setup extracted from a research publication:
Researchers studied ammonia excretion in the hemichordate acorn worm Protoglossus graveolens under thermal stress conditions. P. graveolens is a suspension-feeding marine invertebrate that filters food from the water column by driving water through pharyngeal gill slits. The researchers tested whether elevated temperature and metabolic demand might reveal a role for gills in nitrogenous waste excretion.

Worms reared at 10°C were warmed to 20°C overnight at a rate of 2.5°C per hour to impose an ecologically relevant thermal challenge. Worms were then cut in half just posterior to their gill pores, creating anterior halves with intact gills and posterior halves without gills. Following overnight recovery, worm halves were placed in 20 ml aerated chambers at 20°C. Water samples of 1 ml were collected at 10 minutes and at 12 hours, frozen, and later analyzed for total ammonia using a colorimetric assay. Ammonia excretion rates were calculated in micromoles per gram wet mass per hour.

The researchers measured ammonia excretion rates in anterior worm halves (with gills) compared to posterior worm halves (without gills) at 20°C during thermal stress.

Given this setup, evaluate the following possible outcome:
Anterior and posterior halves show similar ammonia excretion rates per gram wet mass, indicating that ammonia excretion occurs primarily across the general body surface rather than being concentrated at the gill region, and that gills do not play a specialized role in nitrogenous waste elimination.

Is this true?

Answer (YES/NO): NO